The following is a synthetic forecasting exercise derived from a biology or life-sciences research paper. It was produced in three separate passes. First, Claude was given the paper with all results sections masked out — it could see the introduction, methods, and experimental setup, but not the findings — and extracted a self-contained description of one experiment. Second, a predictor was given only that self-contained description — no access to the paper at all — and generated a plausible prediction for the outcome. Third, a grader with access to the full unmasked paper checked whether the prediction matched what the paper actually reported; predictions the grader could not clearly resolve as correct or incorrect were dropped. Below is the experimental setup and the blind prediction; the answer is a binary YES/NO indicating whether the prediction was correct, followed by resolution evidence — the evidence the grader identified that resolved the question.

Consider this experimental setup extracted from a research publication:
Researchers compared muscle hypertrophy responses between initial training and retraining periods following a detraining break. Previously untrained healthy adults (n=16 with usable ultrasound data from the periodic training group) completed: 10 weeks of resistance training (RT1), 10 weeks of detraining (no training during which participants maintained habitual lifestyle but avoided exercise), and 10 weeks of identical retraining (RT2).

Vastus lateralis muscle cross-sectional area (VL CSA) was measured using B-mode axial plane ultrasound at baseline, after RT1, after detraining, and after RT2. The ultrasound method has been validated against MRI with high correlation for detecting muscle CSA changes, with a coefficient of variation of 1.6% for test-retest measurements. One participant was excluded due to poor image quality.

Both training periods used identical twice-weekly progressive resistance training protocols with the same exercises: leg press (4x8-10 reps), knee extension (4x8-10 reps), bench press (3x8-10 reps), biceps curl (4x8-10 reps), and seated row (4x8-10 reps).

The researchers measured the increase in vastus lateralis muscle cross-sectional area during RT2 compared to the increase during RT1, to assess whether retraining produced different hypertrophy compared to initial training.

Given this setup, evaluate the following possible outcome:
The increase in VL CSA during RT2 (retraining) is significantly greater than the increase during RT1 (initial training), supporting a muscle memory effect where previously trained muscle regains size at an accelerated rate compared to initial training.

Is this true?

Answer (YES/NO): NO